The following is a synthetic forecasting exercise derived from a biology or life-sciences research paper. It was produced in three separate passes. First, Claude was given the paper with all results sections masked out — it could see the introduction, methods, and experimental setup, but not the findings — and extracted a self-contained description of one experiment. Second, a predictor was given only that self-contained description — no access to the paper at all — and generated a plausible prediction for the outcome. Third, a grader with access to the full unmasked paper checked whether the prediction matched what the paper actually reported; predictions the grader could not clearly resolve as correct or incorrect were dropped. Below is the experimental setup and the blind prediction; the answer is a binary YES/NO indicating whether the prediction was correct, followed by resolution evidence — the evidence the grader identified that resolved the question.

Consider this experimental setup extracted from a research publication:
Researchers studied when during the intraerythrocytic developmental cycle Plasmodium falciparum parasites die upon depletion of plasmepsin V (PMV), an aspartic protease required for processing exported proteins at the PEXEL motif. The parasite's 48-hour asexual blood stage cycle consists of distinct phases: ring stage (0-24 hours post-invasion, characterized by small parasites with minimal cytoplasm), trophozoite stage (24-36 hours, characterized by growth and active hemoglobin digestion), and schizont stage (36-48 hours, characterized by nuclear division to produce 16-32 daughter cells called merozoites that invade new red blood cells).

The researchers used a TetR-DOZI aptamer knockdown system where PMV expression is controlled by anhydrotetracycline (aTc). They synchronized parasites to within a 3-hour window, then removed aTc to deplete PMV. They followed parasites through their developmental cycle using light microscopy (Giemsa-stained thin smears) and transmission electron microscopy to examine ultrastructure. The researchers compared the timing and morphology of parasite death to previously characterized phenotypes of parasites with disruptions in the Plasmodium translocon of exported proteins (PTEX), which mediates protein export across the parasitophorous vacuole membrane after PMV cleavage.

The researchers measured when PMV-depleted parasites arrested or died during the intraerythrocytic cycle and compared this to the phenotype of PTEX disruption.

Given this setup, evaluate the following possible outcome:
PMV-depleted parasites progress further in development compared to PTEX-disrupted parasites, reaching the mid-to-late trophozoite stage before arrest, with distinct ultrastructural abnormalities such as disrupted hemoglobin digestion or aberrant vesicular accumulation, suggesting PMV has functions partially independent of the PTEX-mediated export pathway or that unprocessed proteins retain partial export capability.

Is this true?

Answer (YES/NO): NO